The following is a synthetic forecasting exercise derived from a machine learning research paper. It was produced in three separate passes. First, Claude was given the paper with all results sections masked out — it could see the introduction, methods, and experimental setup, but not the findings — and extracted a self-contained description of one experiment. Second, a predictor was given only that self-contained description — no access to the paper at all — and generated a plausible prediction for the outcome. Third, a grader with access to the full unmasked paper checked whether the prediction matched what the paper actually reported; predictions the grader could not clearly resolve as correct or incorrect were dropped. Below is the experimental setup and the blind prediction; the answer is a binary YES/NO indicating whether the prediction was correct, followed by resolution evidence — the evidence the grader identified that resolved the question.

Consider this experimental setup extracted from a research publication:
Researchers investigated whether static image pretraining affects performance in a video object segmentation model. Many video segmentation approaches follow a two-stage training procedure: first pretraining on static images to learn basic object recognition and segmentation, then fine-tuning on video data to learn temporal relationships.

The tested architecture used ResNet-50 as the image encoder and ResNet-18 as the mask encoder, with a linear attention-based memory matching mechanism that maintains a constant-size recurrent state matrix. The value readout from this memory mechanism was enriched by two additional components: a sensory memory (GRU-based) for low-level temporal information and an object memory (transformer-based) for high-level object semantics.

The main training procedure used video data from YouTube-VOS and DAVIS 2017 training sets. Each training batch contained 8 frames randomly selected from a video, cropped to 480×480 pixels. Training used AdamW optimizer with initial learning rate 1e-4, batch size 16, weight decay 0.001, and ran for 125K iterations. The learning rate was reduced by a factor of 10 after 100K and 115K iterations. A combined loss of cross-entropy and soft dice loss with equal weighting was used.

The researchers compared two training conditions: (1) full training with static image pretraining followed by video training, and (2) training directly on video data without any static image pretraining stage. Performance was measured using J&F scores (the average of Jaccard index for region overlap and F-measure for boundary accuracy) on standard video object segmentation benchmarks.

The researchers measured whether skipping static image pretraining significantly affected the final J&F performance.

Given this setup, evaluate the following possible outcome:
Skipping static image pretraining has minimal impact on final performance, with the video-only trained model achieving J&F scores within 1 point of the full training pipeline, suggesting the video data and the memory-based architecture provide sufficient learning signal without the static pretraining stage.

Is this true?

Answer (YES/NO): YES